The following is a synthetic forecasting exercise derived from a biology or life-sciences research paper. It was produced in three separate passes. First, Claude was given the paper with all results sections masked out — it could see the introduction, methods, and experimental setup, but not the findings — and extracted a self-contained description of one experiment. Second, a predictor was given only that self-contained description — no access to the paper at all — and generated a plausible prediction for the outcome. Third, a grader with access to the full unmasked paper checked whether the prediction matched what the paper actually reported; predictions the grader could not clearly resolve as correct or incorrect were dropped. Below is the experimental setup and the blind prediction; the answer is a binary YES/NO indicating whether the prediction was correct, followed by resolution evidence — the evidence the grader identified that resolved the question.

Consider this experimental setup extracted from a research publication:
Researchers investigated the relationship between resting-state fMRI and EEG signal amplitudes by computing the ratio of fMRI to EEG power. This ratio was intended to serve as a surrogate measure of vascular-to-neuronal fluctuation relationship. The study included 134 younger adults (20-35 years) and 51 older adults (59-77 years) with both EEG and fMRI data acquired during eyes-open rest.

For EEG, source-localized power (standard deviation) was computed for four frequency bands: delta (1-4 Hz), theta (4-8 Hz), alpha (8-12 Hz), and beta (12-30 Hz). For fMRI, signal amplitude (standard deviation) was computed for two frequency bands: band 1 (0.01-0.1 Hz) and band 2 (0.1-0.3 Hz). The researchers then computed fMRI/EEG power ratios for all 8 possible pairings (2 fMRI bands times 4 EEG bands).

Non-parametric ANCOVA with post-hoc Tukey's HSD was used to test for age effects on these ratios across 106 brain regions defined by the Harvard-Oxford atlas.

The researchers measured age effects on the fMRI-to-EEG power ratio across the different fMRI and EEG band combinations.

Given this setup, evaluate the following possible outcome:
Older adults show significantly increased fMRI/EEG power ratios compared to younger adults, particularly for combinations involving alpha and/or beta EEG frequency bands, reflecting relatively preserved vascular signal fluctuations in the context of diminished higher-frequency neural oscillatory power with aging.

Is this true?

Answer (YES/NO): NO